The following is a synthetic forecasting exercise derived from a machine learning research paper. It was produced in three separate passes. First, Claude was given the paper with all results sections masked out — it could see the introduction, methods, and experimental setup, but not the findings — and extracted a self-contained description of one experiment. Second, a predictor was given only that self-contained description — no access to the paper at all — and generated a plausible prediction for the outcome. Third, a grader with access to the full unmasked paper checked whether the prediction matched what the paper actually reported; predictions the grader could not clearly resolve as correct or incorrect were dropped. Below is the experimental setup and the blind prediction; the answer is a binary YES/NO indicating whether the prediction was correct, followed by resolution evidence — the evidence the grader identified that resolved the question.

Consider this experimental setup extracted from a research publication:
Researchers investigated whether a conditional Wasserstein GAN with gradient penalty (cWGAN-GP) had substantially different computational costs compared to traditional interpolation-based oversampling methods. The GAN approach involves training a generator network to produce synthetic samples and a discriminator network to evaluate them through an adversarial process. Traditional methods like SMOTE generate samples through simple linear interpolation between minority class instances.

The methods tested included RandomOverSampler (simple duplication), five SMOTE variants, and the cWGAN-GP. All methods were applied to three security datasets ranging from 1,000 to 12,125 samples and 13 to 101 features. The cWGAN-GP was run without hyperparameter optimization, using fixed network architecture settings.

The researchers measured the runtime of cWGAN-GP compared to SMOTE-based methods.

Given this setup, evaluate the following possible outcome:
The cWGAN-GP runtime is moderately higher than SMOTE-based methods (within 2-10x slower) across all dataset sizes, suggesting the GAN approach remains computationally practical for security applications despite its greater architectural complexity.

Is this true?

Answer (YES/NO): YES